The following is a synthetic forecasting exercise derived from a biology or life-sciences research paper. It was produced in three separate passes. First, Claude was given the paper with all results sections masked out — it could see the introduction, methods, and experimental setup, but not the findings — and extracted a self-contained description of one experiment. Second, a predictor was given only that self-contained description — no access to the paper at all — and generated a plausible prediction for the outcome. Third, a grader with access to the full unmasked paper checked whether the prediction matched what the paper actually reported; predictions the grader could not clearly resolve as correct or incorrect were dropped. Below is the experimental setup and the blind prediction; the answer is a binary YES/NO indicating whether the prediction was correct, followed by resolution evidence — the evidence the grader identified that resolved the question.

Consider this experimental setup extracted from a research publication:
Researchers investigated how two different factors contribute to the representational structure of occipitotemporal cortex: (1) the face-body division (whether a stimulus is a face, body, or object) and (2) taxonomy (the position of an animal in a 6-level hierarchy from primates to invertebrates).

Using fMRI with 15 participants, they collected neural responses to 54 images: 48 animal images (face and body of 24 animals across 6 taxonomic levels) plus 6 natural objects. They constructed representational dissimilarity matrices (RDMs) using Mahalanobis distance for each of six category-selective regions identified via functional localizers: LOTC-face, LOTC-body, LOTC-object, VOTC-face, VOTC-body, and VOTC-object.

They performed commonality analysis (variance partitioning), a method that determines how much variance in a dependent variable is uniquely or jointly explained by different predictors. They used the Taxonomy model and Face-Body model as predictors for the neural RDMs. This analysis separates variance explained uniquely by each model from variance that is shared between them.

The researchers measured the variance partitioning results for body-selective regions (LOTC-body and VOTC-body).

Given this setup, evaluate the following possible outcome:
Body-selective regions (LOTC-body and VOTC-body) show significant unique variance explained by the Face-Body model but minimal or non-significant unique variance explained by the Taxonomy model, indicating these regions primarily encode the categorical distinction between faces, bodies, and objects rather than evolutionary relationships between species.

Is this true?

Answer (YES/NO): NO